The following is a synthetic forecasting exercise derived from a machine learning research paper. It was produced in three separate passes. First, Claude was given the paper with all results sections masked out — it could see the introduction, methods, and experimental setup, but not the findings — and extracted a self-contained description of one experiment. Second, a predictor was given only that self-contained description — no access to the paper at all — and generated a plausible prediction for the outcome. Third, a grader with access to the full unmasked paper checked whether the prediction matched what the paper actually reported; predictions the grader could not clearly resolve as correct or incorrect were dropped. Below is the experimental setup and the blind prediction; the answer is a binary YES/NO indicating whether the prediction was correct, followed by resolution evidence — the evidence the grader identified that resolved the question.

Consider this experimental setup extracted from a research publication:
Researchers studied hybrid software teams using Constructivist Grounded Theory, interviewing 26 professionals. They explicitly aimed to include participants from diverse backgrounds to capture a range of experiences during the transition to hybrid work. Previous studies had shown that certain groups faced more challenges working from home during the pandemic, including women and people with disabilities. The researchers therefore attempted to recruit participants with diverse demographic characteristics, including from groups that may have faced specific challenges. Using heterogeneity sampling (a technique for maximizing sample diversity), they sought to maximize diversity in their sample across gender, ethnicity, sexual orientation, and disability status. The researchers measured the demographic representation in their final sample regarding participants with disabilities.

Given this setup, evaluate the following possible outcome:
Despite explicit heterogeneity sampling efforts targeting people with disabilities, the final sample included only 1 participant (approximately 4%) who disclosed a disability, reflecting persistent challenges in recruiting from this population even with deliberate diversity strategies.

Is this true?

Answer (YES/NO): YES